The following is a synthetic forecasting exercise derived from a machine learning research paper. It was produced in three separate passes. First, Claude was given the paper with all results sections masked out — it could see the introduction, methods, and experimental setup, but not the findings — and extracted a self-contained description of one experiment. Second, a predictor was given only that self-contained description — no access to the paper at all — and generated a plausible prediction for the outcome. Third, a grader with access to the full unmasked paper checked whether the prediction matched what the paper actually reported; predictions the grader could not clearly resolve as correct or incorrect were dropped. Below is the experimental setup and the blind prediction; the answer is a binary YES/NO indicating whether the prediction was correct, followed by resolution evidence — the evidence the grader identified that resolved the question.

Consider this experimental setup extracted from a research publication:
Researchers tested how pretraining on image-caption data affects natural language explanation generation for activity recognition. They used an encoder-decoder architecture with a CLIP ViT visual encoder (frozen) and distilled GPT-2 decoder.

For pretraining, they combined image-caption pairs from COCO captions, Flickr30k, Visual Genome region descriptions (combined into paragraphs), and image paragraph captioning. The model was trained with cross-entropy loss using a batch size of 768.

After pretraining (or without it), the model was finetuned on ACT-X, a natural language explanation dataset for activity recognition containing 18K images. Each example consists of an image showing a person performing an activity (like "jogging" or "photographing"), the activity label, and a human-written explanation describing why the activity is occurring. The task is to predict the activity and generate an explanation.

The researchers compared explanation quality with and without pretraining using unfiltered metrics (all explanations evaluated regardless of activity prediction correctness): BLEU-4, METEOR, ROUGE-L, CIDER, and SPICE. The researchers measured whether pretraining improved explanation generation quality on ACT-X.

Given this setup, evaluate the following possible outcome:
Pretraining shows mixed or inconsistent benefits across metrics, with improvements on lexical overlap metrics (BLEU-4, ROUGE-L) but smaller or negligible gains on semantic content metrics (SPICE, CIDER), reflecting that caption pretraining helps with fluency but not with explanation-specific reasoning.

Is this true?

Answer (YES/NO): NO